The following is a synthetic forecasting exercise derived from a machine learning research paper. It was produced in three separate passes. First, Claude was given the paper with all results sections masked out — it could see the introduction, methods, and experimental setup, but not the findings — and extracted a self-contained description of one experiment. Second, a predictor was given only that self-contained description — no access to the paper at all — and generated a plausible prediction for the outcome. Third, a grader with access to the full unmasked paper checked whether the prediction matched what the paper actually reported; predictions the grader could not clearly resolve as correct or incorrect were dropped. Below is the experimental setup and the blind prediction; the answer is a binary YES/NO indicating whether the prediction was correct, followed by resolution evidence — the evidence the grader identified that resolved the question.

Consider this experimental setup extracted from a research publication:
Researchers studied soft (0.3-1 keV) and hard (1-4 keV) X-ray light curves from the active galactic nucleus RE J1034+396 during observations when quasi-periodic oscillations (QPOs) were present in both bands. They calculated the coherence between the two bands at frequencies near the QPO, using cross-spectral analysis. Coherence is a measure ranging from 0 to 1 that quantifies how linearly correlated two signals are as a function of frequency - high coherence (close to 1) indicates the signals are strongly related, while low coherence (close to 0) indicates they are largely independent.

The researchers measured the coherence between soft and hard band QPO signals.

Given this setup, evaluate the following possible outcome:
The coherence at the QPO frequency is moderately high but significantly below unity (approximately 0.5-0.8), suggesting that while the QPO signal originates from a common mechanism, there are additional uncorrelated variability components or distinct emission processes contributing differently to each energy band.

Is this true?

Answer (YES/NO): YES